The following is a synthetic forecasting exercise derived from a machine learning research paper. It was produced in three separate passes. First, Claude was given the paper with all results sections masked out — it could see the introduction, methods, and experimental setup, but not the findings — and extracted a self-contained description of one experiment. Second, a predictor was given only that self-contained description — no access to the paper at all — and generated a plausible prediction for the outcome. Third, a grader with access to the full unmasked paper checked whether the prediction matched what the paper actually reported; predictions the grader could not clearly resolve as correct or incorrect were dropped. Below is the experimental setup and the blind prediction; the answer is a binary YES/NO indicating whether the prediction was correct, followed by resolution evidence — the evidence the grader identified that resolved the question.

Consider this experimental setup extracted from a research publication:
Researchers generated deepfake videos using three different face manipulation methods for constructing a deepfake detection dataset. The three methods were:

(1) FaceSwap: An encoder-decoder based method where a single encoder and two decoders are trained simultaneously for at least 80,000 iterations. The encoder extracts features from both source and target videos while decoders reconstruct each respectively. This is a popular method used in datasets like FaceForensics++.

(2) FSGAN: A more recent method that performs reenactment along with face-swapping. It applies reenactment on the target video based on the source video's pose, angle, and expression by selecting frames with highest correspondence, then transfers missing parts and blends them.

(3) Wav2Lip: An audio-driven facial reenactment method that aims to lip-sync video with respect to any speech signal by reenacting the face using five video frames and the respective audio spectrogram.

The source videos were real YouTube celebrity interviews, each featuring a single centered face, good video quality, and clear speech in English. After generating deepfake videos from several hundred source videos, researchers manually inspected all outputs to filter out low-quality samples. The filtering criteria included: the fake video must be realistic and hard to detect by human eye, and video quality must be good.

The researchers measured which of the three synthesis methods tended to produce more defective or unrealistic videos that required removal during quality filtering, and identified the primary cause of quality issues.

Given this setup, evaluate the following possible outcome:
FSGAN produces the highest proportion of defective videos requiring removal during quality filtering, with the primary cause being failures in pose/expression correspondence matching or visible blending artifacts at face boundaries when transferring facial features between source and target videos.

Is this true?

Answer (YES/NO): NO